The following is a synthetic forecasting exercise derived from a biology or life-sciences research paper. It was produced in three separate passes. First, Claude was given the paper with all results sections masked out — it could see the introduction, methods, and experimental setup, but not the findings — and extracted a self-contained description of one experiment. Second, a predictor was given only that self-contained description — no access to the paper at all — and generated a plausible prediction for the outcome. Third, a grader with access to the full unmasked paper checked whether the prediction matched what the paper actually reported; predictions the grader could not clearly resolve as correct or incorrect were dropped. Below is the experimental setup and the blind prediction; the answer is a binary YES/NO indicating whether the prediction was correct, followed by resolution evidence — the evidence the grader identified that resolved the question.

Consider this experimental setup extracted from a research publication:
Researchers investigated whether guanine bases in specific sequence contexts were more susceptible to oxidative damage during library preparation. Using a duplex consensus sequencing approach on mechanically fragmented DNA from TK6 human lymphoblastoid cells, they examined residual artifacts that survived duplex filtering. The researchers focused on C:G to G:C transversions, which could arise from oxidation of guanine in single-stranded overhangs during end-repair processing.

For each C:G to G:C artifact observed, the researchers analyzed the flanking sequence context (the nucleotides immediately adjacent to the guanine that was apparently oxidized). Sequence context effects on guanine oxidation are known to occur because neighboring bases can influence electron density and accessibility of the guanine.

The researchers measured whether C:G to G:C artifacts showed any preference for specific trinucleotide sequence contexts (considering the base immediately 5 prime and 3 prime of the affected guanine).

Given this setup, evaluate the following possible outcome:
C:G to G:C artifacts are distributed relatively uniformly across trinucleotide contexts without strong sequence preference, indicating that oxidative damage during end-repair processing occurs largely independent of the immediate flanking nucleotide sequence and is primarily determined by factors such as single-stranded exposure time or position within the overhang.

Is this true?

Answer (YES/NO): NO